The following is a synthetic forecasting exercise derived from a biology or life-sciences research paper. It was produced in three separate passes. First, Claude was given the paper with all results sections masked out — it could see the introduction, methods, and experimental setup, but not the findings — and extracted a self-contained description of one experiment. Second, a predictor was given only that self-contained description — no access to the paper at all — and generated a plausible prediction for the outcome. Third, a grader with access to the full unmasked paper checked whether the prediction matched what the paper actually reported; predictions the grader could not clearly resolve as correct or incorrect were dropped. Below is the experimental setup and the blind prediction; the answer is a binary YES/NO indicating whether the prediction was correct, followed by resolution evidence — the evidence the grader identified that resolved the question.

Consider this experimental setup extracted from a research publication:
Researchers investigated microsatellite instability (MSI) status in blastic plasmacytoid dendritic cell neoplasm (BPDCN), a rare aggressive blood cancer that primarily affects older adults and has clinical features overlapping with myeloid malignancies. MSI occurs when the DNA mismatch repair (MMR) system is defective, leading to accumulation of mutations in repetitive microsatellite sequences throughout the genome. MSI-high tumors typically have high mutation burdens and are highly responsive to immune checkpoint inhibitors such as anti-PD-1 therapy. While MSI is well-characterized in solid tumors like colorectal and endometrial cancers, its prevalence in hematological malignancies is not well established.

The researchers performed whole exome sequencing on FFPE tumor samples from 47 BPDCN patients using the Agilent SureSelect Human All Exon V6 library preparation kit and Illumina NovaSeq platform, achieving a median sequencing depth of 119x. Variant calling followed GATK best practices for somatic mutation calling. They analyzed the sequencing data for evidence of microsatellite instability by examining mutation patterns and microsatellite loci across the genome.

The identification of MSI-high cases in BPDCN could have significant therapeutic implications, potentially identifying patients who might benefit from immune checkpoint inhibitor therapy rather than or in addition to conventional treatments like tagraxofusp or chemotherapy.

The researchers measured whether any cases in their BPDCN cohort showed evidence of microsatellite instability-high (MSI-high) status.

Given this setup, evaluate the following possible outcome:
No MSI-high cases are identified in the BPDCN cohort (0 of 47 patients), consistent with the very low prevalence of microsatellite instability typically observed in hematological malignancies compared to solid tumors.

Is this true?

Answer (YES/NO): NO